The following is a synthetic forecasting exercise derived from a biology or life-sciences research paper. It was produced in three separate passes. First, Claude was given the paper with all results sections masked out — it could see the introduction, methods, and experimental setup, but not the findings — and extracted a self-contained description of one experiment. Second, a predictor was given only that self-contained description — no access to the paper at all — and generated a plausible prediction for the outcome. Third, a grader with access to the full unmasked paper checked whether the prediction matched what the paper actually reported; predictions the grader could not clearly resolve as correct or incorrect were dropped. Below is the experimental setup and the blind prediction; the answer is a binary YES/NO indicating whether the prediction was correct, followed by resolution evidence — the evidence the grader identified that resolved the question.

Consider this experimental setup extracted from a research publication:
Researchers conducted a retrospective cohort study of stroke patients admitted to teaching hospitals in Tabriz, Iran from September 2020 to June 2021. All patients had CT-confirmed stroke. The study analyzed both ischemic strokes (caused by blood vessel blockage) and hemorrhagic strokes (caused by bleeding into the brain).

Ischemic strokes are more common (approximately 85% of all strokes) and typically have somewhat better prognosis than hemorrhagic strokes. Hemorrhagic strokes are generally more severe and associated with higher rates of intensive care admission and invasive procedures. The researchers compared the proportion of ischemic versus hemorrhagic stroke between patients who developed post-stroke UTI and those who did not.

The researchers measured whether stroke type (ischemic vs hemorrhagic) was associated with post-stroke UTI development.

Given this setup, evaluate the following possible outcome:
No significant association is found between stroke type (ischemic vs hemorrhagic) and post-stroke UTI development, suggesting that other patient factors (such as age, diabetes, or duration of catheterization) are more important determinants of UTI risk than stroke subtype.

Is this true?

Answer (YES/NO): NO